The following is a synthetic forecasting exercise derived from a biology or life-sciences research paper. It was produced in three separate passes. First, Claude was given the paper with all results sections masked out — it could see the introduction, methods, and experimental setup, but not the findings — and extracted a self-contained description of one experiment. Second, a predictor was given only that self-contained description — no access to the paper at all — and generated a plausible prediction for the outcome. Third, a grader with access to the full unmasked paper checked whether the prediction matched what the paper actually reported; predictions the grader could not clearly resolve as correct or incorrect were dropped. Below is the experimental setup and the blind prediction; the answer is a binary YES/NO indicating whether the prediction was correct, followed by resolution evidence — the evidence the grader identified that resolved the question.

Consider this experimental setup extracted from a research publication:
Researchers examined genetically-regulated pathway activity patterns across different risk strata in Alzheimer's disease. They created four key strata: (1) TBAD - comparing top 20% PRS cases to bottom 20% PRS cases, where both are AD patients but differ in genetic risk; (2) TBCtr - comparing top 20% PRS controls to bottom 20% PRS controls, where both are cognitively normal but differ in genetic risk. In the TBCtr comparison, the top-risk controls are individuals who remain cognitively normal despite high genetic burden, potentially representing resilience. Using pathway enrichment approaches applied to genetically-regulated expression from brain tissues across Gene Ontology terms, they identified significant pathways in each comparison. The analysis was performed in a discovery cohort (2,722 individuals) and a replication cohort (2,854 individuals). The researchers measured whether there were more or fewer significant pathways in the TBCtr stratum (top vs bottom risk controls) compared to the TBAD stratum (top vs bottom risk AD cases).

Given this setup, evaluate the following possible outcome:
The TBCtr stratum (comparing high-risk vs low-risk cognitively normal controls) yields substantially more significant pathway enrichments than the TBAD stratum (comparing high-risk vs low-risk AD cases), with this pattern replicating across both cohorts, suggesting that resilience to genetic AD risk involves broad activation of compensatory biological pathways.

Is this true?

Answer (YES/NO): NO